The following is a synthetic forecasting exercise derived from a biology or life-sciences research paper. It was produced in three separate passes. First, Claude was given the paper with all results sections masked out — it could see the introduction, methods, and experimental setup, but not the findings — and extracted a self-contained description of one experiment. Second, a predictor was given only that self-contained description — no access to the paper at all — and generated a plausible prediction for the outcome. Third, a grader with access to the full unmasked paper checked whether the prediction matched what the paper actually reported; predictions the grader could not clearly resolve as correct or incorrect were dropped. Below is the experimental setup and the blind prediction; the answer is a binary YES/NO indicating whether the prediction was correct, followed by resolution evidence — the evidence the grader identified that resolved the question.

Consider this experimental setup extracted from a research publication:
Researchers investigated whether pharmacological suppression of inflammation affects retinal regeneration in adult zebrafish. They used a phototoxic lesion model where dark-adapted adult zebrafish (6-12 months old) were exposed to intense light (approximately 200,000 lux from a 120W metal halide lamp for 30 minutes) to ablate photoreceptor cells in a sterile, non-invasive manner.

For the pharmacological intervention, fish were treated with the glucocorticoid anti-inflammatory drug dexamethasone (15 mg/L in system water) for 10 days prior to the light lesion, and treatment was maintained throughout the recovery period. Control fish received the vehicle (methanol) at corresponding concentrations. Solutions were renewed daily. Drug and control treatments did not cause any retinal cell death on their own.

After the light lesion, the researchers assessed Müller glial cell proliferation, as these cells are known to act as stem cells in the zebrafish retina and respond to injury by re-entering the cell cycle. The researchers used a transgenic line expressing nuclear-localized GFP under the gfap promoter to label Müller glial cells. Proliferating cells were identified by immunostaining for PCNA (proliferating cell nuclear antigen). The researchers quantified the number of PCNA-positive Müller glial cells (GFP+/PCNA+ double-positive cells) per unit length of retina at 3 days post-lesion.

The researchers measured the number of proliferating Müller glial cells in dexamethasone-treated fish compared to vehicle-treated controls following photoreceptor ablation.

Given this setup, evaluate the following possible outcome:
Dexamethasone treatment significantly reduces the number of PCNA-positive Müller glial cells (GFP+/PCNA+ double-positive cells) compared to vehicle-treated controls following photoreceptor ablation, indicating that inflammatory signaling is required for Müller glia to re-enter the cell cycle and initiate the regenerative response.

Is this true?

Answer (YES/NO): YES